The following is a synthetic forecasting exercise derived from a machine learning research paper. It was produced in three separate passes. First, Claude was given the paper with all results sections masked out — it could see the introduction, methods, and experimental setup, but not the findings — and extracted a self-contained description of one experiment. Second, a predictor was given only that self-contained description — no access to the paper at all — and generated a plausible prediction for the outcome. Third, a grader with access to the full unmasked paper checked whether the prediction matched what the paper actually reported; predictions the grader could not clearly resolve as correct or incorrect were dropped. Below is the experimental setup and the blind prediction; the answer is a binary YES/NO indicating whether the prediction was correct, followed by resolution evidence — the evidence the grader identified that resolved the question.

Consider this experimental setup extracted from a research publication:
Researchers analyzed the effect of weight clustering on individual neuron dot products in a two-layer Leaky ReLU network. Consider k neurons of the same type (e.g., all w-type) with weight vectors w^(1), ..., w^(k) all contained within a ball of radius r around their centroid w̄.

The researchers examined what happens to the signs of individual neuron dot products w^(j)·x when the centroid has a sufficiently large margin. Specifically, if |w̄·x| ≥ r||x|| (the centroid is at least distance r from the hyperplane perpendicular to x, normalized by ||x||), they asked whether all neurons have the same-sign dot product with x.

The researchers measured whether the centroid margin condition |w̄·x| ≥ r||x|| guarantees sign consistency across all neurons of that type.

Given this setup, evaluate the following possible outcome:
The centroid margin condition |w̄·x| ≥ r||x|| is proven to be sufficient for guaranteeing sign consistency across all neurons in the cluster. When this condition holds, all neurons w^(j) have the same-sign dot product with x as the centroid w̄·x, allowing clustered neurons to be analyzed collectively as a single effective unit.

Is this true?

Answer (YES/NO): YES